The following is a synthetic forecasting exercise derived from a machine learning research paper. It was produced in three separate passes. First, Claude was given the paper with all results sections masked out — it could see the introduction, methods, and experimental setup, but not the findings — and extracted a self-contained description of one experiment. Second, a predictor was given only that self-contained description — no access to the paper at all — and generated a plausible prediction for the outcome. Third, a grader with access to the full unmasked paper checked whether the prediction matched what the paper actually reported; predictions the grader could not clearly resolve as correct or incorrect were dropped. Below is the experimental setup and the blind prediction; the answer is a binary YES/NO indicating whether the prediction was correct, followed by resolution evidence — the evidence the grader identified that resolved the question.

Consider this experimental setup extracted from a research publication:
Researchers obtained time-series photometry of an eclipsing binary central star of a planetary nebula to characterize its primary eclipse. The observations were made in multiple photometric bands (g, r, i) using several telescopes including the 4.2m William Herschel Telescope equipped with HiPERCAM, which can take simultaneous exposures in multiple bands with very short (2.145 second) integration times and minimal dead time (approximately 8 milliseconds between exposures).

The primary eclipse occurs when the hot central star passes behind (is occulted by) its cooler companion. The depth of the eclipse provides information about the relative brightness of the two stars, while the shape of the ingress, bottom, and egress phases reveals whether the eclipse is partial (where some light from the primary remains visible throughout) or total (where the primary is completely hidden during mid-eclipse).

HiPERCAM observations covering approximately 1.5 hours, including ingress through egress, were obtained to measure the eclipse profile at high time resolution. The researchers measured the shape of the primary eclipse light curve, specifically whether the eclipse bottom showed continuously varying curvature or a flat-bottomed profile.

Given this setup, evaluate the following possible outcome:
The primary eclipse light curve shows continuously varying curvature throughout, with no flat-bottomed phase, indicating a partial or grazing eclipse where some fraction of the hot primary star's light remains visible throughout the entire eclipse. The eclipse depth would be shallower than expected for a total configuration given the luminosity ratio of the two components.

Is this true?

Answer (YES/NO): NO